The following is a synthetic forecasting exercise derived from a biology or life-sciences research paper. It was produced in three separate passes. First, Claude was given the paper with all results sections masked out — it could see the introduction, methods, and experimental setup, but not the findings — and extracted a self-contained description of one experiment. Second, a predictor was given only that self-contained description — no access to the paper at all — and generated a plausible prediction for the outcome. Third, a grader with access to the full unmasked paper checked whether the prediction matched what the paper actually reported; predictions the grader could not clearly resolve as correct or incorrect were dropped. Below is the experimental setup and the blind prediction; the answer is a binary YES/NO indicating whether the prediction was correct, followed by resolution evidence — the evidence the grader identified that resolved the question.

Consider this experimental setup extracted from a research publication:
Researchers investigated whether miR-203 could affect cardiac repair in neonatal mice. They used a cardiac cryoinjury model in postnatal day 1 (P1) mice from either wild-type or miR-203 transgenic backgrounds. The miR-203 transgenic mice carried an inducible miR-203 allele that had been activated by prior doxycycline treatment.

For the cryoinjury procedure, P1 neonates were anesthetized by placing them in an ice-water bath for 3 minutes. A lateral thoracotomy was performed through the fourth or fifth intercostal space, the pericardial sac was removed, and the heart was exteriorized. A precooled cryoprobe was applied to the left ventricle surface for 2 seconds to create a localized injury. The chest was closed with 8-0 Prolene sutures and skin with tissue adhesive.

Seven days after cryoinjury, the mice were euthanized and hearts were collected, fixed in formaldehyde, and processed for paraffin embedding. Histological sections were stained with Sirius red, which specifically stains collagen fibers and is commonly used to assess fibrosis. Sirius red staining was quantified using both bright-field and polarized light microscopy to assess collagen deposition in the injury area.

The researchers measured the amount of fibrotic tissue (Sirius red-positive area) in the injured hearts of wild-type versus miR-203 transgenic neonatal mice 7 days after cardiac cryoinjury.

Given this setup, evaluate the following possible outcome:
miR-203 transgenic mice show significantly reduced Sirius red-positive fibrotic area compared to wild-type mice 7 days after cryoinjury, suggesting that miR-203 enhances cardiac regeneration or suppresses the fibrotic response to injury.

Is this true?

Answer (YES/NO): YES